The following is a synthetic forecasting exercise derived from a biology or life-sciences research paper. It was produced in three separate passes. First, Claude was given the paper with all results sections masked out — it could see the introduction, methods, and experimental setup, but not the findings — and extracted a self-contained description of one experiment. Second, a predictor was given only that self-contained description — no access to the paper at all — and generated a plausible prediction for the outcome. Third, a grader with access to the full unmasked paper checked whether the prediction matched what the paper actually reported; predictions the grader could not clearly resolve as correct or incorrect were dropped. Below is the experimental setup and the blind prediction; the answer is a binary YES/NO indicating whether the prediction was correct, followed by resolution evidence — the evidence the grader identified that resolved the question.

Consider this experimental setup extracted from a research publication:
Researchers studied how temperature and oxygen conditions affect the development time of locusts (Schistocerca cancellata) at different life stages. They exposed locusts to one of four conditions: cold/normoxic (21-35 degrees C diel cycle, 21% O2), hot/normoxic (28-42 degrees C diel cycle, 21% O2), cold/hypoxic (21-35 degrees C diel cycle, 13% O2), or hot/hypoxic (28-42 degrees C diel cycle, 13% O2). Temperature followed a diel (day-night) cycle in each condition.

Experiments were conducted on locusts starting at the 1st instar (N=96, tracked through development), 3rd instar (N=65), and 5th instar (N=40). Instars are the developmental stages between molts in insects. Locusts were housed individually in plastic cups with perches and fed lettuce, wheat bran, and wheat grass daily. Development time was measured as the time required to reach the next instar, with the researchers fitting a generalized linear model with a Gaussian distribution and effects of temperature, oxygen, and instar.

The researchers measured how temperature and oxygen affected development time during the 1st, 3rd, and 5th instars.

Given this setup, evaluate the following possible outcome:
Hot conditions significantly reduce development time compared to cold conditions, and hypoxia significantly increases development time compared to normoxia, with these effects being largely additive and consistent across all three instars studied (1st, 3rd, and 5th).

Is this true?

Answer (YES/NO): NO